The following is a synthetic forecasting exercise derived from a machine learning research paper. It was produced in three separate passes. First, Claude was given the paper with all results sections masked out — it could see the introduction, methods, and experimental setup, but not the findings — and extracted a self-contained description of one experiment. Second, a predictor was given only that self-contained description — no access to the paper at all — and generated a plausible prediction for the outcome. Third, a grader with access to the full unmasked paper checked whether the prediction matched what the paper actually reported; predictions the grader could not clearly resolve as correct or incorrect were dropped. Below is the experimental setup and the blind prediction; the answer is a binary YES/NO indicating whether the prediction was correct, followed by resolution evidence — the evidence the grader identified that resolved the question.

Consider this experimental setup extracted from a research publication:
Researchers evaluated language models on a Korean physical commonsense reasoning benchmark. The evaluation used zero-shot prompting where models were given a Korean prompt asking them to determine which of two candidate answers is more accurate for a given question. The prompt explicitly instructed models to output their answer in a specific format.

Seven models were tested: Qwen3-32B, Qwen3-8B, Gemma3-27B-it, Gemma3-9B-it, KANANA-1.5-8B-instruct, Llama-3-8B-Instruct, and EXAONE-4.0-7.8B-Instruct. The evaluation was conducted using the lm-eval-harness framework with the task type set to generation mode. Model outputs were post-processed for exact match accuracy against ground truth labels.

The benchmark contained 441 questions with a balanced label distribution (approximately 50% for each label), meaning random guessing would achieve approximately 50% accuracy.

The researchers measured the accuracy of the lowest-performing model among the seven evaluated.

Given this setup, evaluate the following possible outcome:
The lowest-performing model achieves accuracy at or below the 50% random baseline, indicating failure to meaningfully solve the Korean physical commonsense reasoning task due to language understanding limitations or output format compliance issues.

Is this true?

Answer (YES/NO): NO